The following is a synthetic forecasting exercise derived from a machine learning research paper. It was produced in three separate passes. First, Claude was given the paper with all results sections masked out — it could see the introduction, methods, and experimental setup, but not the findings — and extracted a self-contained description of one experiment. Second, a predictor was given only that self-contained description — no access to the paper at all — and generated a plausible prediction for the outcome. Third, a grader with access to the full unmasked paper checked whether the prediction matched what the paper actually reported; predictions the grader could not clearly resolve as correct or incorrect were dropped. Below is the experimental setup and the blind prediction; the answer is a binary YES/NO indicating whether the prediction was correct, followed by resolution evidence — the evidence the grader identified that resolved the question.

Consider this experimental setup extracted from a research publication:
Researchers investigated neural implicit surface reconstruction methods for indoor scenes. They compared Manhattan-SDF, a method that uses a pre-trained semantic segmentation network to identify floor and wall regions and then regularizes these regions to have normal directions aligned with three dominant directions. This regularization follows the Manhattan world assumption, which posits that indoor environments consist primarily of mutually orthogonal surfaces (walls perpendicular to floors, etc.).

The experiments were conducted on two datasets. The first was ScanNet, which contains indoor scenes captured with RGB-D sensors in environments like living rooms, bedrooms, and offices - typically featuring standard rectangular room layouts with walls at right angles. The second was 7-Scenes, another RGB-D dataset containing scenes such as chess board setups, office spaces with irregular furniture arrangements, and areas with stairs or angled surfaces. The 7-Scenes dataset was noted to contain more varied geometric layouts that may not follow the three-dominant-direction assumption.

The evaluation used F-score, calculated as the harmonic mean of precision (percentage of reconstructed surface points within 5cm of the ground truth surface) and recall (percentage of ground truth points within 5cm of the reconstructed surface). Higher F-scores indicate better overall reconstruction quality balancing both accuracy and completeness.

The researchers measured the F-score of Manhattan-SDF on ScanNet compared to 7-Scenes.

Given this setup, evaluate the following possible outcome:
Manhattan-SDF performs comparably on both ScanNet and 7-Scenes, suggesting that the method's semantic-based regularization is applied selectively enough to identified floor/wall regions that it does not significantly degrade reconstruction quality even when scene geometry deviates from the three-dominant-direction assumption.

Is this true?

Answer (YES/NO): NO